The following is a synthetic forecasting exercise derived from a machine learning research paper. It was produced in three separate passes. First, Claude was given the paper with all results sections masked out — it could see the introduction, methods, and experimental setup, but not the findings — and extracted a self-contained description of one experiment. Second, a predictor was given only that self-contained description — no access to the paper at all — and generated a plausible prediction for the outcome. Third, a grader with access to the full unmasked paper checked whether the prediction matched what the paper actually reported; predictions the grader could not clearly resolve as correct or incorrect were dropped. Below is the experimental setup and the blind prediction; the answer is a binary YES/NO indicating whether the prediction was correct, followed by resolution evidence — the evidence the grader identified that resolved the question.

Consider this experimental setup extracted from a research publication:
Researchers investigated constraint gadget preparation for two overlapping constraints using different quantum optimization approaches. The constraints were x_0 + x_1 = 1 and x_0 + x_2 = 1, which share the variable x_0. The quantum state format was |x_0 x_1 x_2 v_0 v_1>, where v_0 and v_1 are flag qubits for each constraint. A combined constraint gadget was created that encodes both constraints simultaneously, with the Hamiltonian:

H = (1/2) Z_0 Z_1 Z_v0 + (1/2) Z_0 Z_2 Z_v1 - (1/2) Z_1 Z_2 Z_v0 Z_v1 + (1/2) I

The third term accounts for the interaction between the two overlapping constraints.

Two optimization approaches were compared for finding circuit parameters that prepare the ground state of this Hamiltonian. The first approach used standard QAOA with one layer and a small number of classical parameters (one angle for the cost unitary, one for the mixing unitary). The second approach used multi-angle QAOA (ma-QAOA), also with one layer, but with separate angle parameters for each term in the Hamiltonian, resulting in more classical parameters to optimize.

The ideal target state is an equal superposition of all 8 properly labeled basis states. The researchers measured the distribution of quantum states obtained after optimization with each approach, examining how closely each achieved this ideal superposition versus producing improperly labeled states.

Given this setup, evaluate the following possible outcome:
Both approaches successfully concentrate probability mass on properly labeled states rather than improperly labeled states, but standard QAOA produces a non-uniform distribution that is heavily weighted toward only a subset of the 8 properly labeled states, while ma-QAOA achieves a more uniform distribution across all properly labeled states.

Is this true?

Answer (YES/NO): NO